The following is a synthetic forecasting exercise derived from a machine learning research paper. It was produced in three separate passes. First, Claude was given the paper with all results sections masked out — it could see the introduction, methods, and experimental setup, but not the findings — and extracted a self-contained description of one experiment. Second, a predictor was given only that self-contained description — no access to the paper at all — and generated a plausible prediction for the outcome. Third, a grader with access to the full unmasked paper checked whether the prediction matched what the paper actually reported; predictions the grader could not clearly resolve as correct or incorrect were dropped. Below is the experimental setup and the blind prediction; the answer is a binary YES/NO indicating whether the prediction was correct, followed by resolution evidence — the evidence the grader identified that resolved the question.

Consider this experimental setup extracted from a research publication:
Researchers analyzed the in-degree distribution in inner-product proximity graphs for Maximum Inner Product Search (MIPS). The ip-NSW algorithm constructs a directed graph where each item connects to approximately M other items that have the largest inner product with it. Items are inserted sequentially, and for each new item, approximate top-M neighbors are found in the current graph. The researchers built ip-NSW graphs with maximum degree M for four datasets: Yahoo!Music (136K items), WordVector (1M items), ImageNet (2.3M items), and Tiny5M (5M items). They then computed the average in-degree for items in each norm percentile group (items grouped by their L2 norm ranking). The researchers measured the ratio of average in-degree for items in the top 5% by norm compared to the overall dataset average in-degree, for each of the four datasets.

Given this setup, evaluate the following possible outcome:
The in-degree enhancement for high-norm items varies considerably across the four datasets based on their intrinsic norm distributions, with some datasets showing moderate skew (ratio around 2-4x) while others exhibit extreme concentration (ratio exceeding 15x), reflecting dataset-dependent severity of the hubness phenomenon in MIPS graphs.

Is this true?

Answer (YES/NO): YES